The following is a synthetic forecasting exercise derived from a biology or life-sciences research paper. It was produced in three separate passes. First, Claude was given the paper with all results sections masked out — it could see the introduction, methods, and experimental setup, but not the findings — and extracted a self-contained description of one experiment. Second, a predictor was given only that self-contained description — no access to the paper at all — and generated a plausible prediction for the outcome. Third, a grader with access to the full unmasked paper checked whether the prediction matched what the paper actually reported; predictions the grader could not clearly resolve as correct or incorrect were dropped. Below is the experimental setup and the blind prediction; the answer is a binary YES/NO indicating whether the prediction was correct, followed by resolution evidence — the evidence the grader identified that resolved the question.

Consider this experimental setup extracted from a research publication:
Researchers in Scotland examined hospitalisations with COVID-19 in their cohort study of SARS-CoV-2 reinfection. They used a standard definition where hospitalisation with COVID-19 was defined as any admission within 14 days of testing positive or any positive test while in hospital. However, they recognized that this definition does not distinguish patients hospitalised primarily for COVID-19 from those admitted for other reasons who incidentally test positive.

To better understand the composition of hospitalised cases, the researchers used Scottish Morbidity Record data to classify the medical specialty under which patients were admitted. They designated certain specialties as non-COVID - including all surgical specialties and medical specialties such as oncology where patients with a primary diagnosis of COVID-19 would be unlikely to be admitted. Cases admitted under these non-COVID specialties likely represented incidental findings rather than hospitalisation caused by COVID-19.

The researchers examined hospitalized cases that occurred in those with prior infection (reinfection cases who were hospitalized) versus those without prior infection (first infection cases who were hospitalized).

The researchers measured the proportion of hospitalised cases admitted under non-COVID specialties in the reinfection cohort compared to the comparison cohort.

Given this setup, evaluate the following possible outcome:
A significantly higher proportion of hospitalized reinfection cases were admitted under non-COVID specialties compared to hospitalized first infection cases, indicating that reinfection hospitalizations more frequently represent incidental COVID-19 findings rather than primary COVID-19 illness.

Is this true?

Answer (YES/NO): YES